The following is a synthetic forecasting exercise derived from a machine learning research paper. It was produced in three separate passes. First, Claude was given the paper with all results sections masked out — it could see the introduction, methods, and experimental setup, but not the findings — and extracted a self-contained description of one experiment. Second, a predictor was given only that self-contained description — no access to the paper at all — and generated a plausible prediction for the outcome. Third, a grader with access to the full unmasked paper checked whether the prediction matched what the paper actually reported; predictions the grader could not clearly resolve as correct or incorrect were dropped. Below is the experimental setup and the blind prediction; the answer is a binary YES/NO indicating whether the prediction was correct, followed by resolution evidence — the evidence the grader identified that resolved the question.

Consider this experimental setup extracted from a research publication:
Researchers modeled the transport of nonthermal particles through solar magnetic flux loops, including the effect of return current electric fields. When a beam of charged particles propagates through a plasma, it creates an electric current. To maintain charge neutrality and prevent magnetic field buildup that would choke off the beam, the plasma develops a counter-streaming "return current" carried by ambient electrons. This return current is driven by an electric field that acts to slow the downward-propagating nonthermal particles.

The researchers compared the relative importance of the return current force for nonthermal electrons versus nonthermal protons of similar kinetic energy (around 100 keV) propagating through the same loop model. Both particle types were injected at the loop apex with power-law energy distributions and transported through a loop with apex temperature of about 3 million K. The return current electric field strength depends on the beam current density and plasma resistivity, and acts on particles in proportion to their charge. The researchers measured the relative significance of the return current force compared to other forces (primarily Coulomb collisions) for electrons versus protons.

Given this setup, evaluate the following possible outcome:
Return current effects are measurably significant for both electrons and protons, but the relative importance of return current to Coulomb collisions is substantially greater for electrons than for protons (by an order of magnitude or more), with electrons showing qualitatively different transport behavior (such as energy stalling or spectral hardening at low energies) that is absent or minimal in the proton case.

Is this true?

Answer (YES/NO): NO